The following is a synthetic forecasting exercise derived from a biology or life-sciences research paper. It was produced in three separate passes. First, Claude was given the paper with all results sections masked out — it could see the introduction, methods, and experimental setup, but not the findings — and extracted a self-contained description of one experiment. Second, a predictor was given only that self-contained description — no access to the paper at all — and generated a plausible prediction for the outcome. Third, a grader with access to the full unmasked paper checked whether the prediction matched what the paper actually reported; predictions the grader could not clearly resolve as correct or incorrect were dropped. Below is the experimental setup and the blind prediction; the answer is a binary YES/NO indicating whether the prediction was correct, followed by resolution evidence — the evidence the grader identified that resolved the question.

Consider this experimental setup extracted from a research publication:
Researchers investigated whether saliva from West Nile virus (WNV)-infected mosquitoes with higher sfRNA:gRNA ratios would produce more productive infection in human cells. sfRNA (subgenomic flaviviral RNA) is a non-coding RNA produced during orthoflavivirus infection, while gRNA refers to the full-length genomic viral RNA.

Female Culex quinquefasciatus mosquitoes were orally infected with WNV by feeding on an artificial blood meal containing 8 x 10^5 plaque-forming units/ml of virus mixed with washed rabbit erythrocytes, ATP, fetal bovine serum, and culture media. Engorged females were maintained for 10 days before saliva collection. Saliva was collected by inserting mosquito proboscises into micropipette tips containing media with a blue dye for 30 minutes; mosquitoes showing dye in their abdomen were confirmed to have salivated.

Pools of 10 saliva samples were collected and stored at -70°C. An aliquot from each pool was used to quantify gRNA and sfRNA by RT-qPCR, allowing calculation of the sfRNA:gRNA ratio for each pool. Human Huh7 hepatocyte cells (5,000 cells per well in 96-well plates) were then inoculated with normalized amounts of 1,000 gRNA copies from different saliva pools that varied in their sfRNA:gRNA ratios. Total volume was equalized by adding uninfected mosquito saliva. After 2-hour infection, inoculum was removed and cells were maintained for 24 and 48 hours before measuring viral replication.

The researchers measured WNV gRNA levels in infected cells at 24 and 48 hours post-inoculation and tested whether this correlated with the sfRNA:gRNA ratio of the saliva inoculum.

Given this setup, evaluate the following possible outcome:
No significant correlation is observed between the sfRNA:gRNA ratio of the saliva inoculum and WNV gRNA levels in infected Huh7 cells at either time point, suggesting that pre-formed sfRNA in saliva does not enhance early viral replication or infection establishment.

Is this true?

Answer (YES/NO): NO